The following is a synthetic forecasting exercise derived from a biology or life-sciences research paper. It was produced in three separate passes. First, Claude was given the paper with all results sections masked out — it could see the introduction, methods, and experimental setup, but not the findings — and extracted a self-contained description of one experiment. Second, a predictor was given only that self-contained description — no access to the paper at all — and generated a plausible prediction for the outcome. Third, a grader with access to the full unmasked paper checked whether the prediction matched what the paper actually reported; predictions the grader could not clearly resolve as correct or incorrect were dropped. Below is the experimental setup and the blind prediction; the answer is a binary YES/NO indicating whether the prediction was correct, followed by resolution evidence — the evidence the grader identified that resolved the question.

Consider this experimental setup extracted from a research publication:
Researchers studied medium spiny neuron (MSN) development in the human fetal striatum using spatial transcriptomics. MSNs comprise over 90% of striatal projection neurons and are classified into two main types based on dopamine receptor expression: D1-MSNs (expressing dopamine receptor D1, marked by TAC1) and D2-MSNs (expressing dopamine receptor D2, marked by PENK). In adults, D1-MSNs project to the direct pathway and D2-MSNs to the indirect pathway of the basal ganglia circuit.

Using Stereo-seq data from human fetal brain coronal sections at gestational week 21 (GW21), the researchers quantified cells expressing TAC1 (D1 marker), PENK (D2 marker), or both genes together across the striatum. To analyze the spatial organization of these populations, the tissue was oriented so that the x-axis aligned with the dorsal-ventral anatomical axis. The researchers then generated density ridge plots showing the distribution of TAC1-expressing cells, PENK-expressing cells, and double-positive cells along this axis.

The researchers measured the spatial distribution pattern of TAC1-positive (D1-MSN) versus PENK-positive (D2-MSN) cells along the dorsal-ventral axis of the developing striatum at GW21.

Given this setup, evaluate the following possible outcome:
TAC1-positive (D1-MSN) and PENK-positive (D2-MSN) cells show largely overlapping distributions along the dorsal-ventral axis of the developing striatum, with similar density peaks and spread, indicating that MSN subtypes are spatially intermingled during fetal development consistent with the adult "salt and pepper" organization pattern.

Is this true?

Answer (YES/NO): NO